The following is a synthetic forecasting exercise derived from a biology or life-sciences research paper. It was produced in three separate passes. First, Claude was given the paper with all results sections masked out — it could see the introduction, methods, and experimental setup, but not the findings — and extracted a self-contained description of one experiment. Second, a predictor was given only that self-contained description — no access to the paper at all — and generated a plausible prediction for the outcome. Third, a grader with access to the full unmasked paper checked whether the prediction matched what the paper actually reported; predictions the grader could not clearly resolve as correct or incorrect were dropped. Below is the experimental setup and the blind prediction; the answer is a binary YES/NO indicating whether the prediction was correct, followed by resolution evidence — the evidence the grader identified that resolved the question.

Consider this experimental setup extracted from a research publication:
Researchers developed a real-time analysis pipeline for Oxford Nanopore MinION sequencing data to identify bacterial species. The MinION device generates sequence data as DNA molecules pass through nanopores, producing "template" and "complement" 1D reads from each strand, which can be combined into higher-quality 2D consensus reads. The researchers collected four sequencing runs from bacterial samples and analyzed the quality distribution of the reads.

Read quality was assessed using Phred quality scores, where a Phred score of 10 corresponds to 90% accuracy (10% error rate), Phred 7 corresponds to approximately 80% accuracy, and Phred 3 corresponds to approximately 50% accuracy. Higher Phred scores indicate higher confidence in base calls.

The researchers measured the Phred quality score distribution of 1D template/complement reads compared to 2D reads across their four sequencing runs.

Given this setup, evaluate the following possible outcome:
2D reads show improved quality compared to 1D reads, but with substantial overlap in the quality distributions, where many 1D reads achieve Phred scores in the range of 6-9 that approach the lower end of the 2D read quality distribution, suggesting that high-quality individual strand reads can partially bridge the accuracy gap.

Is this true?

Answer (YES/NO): NO